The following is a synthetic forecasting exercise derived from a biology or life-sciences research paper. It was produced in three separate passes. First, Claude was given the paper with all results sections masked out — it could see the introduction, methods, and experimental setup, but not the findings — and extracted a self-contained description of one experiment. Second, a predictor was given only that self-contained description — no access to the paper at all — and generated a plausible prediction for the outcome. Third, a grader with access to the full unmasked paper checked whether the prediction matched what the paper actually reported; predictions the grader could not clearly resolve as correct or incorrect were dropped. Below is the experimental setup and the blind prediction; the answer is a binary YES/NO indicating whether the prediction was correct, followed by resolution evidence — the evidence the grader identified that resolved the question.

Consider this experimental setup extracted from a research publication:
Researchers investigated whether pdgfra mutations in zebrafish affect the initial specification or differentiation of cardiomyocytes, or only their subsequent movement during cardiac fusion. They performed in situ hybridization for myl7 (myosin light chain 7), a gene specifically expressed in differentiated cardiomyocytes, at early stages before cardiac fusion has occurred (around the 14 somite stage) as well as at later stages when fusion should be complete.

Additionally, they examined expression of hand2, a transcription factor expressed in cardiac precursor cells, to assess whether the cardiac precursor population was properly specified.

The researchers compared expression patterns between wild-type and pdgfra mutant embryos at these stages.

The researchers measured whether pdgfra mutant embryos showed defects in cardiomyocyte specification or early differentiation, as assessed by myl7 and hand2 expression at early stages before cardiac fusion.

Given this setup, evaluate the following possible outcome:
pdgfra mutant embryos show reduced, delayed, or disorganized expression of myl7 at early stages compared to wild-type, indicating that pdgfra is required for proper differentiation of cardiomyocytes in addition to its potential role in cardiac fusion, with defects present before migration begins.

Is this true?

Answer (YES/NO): NO